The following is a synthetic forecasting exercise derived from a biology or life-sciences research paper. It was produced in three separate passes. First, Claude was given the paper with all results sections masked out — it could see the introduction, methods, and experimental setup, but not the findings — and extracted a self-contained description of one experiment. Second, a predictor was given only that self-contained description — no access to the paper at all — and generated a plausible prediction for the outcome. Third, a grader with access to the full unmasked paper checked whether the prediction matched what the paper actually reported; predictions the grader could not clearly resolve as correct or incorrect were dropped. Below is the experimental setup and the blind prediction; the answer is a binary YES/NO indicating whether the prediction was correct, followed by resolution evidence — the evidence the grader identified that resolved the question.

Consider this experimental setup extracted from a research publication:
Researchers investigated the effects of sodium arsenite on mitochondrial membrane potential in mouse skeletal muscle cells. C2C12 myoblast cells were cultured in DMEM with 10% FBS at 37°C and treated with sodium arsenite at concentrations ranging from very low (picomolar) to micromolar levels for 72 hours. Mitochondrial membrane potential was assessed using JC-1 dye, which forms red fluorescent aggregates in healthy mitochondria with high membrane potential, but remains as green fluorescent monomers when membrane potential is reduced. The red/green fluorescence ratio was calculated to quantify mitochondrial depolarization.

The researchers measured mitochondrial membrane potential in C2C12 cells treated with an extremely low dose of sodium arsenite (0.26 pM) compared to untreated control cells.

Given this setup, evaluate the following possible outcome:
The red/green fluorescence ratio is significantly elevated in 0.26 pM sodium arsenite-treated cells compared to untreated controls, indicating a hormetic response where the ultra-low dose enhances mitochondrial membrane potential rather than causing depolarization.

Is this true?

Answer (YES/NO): NO